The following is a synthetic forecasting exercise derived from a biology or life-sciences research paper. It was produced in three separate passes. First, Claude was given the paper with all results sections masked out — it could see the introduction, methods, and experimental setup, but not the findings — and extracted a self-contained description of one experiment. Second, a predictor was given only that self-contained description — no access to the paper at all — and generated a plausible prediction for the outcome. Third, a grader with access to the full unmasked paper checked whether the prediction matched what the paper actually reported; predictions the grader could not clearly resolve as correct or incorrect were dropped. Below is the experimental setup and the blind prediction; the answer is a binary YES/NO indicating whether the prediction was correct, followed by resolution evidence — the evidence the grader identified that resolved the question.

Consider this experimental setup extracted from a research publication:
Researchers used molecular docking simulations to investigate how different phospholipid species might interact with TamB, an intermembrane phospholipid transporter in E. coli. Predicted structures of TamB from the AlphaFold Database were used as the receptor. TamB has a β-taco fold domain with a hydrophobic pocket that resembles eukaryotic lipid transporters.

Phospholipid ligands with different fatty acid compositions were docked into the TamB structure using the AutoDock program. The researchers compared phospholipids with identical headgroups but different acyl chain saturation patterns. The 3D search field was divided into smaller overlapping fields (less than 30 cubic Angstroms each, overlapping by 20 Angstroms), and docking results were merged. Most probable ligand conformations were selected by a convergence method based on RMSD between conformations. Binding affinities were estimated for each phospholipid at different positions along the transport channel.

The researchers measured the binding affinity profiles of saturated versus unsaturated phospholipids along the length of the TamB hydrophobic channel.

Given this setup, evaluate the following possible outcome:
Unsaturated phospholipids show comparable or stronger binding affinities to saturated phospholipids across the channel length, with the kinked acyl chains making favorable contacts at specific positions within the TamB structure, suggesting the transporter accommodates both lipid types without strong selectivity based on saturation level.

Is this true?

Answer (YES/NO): NO